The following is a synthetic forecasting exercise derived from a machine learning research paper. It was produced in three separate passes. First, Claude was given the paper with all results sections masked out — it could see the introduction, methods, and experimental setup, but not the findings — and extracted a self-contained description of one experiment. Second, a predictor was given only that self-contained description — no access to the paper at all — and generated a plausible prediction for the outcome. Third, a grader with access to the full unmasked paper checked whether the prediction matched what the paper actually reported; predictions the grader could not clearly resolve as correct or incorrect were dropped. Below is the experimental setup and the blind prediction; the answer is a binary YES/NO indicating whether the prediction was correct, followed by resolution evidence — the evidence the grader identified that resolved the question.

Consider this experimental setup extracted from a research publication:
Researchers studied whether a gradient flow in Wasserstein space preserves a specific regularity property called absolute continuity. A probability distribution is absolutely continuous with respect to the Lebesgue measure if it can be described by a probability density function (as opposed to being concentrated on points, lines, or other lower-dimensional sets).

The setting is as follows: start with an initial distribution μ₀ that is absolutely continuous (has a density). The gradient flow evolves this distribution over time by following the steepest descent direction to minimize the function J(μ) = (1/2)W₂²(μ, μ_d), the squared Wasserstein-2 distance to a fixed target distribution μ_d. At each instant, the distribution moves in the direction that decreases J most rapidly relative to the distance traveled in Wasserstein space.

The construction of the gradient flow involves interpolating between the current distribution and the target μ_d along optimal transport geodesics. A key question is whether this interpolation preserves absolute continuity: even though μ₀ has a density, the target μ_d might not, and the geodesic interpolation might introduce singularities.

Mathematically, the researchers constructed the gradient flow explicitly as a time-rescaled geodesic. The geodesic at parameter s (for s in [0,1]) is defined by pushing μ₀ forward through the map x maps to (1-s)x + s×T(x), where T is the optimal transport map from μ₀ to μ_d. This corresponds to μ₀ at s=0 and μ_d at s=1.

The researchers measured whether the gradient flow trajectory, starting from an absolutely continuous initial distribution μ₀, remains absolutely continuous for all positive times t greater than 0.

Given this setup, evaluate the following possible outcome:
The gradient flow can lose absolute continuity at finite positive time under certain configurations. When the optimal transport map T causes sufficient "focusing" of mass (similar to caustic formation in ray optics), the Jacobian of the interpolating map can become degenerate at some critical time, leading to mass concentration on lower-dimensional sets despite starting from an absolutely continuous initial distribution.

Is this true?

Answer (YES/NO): NO